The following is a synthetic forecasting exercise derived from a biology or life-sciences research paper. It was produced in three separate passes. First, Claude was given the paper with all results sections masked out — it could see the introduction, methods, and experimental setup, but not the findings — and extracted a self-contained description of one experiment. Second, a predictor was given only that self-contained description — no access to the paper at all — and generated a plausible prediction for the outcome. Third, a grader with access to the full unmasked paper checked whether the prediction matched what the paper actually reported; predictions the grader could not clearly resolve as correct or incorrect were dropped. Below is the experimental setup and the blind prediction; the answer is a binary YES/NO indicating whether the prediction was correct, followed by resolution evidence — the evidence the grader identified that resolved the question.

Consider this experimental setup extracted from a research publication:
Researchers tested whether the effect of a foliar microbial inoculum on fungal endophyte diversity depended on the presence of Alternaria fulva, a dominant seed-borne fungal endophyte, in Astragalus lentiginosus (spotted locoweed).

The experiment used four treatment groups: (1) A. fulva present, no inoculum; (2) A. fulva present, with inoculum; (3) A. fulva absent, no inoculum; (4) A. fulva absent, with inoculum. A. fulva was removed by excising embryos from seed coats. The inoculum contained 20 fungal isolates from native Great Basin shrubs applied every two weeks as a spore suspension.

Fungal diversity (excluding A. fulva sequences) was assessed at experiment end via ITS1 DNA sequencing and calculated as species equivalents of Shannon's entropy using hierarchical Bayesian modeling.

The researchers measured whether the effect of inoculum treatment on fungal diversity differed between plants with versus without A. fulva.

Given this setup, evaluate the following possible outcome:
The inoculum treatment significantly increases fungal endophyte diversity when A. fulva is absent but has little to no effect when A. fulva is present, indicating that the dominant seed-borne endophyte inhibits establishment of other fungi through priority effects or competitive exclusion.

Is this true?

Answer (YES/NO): NO